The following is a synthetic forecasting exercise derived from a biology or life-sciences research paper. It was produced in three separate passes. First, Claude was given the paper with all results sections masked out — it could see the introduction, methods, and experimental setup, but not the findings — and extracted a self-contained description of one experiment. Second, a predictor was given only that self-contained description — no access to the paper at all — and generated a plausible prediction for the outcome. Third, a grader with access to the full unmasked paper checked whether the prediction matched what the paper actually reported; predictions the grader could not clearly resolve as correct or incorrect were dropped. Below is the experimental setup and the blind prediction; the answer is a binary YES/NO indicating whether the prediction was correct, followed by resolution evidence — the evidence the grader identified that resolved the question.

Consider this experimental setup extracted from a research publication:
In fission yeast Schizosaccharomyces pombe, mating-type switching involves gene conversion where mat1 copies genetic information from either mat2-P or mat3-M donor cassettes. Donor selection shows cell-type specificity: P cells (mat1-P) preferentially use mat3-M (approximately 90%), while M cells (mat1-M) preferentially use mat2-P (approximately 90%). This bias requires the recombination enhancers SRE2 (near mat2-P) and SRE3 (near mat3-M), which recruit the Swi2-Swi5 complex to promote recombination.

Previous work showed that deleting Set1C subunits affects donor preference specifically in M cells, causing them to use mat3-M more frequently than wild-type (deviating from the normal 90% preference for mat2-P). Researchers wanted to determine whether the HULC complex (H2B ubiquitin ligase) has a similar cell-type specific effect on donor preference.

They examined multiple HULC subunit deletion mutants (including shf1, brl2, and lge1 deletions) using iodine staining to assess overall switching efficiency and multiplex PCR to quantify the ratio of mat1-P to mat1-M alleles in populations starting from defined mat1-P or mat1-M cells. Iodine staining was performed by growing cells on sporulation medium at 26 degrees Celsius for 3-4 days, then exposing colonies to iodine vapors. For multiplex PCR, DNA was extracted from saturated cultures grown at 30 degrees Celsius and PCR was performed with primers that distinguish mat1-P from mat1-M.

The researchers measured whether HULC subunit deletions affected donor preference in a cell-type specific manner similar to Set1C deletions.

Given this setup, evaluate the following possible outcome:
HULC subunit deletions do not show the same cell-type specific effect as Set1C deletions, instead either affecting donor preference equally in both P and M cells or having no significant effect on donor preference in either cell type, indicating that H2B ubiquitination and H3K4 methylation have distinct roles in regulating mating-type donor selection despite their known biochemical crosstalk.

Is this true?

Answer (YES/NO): NO